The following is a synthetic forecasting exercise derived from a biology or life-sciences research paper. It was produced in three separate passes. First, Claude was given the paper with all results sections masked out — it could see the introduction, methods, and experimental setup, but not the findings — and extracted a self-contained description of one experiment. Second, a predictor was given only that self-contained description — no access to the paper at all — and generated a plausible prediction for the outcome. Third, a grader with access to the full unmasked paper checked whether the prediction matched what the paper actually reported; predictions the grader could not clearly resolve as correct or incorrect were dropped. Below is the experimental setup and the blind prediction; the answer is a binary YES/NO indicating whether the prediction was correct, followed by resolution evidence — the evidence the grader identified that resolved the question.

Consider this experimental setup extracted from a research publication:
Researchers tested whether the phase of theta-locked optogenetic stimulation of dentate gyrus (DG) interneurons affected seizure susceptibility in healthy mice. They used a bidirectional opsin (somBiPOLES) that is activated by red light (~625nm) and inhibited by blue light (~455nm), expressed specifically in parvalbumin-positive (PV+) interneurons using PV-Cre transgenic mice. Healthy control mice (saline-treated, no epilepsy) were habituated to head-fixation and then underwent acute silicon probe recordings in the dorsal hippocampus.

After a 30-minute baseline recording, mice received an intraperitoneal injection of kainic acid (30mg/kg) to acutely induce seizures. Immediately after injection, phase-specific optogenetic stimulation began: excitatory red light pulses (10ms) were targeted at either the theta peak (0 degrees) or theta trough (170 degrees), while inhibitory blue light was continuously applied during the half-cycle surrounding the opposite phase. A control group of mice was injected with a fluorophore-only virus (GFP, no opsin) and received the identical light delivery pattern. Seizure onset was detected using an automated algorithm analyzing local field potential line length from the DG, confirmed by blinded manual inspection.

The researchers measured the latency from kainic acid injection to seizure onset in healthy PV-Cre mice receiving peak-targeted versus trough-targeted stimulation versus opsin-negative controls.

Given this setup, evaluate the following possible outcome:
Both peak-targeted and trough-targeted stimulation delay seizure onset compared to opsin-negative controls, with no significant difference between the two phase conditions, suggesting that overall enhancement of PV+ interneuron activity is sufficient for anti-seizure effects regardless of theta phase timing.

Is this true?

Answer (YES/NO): NO